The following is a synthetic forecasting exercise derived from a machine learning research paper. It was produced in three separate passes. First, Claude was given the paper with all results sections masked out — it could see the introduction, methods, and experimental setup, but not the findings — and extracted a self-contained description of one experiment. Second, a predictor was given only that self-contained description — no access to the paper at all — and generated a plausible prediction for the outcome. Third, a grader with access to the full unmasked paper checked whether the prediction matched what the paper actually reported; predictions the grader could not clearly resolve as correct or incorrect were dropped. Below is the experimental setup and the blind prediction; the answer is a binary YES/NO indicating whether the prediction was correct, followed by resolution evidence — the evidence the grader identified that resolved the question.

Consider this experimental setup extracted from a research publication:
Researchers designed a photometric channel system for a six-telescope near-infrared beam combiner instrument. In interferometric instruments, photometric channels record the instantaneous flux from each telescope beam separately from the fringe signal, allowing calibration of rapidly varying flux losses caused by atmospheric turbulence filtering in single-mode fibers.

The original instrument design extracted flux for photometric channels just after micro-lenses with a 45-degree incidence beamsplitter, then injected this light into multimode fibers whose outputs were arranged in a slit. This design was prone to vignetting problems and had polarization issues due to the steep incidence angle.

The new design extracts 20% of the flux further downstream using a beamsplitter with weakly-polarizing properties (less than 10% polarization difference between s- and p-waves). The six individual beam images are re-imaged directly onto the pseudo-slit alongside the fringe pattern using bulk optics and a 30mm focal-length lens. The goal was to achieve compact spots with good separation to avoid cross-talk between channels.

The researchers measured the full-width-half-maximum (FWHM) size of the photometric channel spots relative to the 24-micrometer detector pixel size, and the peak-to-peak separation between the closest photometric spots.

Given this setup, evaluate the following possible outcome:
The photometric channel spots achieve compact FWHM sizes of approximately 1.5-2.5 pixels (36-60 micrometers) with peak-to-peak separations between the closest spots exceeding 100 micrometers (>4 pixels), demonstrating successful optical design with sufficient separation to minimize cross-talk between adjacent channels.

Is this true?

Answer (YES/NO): NO